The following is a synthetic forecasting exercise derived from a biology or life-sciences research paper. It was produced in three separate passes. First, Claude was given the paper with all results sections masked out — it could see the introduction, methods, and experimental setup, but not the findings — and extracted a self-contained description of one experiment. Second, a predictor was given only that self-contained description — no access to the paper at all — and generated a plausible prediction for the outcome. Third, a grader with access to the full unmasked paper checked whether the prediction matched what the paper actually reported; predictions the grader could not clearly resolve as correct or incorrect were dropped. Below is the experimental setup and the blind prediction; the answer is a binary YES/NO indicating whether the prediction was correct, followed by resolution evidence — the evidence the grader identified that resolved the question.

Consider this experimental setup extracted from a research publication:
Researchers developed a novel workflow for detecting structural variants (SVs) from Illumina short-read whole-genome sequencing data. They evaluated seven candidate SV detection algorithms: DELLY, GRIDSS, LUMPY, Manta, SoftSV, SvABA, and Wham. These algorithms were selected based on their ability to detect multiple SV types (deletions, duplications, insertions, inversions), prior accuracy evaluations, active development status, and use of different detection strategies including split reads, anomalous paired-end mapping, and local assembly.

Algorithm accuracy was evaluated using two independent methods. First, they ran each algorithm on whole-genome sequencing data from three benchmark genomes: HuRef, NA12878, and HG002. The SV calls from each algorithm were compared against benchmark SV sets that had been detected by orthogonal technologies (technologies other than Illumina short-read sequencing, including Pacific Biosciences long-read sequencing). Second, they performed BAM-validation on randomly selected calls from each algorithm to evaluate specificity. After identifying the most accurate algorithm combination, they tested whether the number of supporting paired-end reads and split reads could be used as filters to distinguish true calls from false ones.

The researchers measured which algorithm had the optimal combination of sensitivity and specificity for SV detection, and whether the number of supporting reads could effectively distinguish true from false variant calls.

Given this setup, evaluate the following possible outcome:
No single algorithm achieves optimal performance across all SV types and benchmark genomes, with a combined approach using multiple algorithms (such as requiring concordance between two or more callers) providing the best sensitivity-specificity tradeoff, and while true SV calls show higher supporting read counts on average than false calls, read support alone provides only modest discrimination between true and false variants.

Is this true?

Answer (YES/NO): NO